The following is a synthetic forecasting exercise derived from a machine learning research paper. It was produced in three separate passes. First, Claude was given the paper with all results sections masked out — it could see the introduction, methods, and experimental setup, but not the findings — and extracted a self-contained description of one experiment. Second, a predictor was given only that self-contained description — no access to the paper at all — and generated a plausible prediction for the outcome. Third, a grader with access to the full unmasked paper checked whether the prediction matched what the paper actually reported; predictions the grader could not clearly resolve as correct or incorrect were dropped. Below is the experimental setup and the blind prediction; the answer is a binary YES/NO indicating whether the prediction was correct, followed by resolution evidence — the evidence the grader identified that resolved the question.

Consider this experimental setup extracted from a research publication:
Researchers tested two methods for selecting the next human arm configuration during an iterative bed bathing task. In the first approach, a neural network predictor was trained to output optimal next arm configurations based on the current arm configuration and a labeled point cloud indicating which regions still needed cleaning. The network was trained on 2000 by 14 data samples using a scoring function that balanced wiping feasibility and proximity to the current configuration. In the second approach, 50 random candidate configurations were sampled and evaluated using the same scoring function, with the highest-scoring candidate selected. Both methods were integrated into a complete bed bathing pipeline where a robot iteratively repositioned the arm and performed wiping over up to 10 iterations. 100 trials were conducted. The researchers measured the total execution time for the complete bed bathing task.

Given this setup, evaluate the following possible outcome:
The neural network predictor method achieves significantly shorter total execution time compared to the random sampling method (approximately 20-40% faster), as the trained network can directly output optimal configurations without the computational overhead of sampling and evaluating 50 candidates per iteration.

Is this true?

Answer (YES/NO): NO